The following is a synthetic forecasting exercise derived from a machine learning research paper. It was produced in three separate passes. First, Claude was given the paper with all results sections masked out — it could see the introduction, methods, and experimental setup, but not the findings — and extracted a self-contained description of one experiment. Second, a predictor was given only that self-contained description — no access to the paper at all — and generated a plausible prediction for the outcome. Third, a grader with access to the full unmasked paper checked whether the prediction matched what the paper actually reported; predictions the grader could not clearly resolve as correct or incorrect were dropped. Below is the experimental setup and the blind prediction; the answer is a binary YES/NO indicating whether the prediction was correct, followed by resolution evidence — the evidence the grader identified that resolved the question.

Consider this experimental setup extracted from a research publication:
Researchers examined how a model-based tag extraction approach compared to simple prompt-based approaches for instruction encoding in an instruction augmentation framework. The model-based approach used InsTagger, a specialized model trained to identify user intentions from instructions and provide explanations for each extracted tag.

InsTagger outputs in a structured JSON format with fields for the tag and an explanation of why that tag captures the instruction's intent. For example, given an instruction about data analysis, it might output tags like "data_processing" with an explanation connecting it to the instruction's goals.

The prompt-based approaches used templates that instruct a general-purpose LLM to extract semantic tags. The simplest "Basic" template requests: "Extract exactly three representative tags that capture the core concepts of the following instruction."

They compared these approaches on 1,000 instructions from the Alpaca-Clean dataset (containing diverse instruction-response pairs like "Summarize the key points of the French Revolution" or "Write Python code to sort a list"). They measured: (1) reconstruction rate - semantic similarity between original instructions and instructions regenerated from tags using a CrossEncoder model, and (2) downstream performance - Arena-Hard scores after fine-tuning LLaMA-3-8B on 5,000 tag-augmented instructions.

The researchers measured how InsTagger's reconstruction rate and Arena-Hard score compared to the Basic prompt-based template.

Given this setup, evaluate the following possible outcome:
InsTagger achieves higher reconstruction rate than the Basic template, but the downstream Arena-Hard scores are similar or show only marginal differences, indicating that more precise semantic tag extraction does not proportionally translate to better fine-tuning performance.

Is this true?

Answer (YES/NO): NO